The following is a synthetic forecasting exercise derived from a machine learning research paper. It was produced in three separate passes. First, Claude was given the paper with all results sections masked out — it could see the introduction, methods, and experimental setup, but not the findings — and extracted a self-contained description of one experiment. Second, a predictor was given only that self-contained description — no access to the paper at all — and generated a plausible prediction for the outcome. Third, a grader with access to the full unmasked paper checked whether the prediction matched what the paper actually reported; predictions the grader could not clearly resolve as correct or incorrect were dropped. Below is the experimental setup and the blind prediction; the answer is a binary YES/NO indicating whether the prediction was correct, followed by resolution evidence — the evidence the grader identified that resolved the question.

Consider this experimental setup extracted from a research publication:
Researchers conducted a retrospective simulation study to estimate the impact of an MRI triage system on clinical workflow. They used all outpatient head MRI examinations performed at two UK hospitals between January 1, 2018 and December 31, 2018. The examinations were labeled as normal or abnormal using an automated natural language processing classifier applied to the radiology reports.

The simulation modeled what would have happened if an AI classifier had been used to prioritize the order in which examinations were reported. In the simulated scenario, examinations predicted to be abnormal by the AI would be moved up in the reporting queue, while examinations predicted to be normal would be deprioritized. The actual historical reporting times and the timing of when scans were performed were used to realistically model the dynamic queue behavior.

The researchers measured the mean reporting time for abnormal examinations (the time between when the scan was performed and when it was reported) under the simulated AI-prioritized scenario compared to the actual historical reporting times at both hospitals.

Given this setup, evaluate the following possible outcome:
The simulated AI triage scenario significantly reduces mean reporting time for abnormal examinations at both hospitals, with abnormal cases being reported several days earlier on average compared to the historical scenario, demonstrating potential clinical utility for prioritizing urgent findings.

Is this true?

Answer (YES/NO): YES